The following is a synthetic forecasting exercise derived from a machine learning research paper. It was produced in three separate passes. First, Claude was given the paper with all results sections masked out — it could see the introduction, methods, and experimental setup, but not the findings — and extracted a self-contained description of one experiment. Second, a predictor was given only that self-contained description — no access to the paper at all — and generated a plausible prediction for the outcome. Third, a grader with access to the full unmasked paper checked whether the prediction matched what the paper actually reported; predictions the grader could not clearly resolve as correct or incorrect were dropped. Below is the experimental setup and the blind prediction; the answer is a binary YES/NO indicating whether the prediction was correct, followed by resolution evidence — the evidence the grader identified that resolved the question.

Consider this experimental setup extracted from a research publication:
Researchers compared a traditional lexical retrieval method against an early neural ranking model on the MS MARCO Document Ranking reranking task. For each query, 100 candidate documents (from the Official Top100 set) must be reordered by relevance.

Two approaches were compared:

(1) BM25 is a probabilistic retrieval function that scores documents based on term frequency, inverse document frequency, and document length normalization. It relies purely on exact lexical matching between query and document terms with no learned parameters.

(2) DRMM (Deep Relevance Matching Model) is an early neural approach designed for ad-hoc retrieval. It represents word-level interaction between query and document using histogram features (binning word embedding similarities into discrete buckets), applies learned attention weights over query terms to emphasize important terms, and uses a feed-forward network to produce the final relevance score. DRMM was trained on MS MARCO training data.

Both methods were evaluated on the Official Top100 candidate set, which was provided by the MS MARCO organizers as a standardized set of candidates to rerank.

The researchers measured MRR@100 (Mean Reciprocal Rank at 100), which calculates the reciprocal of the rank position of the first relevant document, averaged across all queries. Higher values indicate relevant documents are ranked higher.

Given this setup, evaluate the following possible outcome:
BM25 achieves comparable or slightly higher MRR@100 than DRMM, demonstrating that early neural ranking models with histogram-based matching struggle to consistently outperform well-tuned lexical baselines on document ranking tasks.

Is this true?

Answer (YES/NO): NO